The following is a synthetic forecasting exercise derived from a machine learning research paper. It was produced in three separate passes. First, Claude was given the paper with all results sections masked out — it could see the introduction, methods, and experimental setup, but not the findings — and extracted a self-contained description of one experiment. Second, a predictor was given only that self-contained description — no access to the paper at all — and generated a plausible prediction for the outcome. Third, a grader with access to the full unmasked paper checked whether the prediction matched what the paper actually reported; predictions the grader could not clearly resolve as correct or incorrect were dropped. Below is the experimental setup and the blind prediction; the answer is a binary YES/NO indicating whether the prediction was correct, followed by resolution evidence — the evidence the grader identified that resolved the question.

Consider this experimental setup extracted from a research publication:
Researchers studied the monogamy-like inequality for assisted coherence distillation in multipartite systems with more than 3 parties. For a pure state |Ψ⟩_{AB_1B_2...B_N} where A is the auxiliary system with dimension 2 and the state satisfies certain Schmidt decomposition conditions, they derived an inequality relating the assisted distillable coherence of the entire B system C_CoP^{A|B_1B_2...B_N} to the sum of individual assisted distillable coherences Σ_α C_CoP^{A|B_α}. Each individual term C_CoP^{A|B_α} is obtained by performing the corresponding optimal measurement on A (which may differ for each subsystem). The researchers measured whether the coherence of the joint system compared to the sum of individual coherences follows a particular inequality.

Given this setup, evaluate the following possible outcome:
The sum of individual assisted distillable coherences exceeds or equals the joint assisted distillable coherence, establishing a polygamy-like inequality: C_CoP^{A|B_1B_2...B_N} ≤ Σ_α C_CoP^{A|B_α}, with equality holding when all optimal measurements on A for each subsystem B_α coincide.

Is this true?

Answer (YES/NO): NO